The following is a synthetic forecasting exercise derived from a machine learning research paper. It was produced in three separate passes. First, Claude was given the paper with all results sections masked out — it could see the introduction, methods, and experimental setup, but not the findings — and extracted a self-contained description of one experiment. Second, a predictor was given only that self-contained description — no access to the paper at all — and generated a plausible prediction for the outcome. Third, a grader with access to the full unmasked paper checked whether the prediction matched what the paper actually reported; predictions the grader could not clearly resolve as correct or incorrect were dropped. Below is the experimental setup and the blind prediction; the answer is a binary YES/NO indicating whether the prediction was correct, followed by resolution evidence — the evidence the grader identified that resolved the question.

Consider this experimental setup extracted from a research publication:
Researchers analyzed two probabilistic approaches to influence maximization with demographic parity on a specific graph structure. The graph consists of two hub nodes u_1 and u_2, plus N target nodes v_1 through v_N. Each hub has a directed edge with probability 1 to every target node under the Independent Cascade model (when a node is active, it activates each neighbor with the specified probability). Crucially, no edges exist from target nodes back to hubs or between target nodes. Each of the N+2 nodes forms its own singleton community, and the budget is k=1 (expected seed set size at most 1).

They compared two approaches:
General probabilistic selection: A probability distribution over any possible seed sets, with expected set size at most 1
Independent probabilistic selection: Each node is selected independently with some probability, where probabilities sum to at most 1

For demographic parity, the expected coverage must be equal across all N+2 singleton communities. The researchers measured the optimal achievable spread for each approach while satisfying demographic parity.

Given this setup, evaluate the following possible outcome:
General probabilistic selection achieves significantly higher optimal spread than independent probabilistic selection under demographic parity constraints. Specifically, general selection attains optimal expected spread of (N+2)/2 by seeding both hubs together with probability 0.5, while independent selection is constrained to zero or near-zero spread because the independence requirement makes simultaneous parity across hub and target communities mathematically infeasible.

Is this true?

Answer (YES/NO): YES